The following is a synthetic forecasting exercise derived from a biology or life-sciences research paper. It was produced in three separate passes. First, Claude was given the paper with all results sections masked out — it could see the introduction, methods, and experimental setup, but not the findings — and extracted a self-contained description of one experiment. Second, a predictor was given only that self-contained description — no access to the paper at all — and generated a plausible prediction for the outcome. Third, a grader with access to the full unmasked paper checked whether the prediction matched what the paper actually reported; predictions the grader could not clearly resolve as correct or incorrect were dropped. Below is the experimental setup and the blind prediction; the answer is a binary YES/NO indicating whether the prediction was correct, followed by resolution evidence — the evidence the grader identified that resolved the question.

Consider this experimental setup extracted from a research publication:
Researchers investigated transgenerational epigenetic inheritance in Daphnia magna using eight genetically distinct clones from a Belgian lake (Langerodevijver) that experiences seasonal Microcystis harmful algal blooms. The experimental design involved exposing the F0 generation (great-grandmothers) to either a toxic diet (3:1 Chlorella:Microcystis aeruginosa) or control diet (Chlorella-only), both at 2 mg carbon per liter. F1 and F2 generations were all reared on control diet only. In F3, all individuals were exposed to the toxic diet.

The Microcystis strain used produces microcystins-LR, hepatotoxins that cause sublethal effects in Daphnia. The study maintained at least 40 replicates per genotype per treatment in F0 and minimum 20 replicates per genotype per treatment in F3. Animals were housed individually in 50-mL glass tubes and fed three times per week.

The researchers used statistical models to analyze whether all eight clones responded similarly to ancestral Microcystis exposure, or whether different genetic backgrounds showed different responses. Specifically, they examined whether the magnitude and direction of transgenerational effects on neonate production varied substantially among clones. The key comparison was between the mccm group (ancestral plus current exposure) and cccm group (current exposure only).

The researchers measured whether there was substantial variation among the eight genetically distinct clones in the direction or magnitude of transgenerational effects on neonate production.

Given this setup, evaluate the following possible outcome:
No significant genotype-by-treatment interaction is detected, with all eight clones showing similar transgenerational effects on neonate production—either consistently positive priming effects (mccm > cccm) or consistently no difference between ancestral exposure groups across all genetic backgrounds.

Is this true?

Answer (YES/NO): NO